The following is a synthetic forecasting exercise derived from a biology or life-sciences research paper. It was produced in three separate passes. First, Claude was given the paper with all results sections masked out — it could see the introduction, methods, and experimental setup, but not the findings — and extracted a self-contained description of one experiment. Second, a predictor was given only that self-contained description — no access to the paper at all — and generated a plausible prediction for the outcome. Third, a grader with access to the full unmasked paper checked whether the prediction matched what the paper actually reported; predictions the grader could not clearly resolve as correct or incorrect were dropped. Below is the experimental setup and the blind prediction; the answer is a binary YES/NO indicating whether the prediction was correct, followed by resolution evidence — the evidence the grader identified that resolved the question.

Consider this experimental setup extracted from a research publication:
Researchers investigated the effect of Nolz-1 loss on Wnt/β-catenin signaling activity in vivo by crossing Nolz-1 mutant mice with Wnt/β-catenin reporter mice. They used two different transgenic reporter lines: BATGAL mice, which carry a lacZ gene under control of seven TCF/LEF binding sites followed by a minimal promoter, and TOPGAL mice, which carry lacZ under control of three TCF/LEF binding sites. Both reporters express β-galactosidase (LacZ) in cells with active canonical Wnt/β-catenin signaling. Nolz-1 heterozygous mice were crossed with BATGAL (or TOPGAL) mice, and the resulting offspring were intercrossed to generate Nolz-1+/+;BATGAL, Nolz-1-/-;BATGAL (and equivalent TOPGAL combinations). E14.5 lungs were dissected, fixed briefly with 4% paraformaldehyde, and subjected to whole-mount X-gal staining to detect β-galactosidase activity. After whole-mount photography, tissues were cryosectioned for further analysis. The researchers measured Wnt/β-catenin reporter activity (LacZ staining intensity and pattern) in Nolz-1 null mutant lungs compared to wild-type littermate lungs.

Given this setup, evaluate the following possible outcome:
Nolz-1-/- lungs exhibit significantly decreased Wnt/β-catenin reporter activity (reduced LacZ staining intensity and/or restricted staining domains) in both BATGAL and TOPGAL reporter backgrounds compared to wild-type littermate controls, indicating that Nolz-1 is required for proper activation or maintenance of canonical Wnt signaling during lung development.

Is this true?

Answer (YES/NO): YES